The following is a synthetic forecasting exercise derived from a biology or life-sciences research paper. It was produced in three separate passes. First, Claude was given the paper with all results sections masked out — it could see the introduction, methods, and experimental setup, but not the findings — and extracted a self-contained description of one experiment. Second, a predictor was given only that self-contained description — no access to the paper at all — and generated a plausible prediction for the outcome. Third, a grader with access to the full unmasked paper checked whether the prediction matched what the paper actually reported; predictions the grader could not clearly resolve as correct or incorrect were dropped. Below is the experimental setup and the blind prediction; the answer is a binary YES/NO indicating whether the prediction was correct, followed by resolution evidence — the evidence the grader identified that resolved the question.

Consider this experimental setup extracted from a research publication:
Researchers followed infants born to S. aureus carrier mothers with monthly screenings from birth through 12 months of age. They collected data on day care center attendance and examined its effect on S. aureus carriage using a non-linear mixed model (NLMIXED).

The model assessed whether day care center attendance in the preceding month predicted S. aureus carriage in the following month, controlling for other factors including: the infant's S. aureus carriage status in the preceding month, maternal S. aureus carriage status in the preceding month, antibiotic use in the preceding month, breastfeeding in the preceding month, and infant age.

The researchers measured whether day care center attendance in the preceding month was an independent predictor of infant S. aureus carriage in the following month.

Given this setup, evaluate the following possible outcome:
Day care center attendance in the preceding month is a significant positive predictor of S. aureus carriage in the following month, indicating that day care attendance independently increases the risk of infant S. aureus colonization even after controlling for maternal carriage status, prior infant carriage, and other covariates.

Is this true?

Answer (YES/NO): NO